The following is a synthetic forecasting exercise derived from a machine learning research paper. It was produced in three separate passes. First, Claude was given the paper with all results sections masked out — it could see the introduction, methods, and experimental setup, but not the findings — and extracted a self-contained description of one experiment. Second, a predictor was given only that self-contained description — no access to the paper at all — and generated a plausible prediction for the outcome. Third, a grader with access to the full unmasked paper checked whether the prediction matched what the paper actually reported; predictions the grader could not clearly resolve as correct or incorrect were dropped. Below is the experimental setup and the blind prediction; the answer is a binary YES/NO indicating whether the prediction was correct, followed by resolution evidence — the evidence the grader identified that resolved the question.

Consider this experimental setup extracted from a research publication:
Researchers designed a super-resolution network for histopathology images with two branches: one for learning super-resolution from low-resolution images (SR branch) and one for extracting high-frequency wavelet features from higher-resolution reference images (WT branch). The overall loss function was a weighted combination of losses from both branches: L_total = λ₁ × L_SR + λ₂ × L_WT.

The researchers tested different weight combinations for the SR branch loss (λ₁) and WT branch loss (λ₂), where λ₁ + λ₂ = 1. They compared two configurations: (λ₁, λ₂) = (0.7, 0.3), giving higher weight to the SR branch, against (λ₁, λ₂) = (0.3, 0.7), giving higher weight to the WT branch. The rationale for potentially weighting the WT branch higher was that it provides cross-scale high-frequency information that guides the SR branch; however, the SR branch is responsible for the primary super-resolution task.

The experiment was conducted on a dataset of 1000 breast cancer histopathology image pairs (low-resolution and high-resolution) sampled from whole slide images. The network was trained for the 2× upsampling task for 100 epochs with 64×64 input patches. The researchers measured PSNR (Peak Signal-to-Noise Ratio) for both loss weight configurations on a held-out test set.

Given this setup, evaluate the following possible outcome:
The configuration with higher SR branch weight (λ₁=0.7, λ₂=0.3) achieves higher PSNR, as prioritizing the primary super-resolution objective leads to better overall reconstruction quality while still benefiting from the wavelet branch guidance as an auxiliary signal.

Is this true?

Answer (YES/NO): NO